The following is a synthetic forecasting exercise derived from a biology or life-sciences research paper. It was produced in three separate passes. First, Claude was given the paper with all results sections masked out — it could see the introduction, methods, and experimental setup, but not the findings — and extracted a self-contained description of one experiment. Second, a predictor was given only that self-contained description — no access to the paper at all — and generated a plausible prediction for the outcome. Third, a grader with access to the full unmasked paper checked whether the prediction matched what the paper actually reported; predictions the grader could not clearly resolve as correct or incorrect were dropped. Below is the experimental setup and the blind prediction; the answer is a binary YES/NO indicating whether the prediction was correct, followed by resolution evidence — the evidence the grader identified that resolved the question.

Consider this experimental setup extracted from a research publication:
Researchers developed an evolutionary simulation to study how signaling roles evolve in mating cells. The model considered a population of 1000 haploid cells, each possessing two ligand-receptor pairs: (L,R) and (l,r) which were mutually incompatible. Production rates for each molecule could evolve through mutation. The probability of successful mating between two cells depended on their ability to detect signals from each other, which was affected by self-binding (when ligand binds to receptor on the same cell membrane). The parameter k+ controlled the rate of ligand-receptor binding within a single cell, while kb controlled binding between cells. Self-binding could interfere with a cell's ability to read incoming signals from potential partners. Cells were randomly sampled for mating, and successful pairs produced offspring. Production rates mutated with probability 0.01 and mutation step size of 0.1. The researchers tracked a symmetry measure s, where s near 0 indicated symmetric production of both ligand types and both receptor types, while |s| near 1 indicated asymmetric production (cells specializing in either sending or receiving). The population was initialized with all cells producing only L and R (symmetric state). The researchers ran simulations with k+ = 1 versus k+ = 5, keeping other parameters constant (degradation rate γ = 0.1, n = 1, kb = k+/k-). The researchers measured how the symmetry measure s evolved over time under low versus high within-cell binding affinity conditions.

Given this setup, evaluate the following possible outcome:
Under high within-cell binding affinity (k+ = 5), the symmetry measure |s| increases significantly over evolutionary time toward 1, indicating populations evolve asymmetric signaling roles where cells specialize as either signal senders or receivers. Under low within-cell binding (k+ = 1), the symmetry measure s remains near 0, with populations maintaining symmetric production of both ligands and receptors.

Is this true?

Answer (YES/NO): NO